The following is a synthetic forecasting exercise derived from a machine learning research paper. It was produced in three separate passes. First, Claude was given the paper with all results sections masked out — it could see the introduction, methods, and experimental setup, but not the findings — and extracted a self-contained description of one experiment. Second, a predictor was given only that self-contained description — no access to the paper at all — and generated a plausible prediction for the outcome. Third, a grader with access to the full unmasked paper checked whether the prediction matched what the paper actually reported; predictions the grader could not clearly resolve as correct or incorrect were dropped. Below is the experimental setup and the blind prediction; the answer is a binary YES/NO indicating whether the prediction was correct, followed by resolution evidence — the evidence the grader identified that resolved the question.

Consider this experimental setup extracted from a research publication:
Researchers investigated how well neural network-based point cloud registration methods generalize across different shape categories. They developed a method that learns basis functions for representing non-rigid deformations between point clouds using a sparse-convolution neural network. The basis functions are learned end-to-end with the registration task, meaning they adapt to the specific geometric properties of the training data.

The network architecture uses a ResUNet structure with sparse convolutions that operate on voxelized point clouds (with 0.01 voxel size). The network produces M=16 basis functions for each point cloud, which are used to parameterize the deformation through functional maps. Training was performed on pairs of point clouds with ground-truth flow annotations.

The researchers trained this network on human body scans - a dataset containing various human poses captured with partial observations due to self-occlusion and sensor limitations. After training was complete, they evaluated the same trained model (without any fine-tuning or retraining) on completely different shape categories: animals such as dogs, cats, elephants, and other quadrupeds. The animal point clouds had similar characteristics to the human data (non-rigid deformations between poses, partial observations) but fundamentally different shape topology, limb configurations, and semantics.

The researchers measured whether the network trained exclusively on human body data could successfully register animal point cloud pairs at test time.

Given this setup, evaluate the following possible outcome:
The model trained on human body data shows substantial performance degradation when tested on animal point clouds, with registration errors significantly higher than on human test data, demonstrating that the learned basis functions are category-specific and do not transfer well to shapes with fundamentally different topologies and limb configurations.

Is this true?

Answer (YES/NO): YES